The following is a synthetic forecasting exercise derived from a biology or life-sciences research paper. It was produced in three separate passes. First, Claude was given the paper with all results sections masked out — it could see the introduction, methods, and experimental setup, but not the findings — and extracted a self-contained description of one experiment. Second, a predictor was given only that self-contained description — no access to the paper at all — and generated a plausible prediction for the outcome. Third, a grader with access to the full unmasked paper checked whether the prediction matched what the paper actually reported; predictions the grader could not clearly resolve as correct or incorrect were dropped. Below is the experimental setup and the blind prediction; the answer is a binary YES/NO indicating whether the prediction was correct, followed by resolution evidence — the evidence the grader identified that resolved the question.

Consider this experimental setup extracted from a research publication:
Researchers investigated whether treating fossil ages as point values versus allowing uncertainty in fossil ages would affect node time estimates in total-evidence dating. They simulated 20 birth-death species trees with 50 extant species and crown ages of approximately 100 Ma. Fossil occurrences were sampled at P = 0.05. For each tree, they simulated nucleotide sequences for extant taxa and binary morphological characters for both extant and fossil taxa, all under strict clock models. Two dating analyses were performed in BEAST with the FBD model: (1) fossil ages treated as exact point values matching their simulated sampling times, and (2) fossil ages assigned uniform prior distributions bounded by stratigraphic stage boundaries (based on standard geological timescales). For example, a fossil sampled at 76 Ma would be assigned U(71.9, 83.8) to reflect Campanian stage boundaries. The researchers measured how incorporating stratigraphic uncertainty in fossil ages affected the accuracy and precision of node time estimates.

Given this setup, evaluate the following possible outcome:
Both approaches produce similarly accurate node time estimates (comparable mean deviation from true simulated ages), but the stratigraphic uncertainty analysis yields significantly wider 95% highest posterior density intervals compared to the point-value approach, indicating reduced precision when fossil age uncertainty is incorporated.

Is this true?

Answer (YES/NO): NO